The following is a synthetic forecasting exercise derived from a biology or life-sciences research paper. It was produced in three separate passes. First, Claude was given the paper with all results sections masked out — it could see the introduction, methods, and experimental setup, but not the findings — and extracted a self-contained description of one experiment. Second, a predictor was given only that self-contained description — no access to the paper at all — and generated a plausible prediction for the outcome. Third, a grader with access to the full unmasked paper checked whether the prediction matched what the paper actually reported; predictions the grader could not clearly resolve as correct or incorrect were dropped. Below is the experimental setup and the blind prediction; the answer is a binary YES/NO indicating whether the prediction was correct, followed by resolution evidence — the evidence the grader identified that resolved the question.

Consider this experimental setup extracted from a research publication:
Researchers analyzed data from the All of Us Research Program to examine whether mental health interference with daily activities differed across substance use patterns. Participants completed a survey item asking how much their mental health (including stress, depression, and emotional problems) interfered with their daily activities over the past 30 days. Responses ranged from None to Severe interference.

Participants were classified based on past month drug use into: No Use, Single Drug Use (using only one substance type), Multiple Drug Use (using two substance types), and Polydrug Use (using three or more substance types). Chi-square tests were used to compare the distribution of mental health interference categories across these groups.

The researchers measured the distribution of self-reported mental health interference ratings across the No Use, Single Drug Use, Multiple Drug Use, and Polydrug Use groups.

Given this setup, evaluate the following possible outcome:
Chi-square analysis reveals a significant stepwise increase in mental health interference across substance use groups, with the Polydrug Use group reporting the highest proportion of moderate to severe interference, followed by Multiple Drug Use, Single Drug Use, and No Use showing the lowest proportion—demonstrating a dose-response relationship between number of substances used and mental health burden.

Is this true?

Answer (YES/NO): NO